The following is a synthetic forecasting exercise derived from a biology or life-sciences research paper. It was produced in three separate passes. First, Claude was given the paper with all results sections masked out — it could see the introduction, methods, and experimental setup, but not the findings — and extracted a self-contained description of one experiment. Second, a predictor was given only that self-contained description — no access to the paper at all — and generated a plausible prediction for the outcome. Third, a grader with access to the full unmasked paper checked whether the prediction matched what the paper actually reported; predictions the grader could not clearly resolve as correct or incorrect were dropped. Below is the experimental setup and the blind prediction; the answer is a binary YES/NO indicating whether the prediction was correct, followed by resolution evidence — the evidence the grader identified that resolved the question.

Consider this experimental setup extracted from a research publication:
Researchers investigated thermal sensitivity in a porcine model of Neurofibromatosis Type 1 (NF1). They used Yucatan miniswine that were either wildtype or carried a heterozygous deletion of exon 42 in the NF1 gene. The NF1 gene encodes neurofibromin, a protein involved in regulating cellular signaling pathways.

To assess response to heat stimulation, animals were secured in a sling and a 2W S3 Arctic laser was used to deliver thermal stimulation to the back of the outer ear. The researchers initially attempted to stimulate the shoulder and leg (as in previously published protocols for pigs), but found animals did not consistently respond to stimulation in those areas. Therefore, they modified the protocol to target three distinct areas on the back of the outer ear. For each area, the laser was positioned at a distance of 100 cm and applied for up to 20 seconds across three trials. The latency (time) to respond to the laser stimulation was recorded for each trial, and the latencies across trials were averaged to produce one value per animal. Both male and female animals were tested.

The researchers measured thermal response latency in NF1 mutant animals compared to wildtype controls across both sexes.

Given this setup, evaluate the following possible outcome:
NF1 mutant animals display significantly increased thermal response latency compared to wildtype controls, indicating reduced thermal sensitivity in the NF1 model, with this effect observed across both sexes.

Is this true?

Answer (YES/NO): NO